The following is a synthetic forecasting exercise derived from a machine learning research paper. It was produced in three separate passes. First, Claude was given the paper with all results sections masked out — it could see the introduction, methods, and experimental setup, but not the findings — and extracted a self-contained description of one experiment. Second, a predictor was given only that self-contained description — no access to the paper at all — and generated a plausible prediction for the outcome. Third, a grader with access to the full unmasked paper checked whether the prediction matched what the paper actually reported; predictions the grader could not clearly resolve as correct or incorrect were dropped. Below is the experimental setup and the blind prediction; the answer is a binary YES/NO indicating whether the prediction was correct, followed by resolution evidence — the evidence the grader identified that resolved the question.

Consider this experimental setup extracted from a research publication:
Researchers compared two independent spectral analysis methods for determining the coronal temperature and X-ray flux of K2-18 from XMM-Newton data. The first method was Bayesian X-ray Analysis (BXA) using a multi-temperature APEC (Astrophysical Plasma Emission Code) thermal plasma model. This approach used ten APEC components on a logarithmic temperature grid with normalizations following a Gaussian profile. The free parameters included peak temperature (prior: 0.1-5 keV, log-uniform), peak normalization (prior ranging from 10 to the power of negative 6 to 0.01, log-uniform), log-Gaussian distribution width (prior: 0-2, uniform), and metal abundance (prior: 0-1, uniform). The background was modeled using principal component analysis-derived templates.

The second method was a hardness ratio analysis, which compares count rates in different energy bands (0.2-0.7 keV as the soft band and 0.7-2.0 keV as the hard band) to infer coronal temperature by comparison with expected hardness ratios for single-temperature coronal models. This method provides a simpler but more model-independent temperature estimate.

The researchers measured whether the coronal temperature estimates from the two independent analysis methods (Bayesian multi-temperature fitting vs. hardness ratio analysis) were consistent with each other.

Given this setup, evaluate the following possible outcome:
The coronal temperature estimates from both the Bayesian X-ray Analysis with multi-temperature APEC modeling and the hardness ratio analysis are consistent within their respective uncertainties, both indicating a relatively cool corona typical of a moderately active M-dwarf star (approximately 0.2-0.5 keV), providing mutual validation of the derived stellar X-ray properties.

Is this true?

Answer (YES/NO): YES